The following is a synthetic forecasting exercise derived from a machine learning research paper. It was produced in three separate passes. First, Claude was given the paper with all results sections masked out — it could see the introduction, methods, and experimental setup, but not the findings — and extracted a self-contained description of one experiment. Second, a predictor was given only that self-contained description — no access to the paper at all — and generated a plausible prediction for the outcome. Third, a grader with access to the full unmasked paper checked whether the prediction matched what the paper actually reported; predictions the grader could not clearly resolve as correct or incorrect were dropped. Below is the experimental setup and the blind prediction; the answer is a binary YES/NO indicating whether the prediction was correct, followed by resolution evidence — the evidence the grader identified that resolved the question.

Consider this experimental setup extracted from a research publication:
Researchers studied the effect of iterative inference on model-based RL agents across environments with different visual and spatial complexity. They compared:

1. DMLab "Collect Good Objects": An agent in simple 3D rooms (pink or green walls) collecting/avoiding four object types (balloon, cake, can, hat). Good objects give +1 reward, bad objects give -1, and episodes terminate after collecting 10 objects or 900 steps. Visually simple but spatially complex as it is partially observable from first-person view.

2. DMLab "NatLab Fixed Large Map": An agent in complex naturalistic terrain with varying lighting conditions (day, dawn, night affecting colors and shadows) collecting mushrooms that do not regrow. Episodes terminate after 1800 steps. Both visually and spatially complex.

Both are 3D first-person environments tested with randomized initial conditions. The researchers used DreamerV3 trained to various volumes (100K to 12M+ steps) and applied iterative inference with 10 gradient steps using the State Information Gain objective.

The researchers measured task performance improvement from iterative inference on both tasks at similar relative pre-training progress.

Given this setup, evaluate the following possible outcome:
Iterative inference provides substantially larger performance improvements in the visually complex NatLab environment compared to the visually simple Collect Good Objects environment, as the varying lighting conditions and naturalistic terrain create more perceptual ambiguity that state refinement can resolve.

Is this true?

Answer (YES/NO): NO